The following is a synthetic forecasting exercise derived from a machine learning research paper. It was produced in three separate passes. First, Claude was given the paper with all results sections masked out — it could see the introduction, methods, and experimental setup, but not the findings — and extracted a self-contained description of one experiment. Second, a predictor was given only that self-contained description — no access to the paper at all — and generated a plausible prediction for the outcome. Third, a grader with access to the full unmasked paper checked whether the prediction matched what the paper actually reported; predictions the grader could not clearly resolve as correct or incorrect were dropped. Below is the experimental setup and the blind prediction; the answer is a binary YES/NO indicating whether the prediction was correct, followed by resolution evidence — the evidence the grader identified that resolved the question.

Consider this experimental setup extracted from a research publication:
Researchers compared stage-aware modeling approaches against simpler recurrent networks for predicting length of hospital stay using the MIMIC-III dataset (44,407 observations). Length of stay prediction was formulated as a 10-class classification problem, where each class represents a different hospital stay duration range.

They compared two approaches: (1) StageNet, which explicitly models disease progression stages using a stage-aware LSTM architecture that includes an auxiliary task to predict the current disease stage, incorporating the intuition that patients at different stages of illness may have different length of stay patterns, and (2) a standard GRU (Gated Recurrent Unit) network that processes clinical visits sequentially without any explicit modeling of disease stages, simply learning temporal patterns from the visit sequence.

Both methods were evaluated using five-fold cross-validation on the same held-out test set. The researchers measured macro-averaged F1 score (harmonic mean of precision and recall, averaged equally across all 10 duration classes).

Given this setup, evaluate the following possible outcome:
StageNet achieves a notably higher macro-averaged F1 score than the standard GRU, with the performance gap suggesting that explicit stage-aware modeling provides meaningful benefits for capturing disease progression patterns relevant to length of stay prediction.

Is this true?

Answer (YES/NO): NO